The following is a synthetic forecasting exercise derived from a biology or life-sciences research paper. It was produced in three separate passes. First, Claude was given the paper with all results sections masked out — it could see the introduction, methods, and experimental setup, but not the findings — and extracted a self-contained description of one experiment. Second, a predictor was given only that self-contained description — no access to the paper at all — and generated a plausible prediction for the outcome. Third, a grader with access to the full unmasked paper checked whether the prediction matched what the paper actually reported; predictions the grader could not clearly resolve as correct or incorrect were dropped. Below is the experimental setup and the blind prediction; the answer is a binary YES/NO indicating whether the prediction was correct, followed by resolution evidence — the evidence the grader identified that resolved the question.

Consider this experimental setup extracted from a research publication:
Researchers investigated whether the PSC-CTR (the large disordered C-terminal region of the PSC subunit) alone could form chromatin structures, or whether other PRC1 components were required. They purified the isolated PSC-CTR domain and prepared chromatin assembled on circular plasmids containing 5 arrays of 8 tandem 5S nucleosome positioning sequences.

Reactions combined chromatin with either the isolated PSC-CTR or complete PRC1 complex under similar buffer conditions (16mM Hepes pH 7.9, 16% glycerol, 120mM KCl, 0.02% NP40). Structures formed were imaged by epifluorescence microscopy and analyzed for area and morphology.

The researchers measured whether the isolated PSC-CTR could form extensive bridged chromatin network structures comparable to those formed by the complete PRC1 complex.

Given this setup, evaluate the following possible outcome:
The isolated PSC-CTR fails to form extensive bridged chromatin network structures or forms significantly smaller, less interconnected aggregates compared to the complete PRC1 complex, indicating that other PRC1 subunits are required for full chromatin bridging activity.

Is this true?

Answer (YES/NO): NO